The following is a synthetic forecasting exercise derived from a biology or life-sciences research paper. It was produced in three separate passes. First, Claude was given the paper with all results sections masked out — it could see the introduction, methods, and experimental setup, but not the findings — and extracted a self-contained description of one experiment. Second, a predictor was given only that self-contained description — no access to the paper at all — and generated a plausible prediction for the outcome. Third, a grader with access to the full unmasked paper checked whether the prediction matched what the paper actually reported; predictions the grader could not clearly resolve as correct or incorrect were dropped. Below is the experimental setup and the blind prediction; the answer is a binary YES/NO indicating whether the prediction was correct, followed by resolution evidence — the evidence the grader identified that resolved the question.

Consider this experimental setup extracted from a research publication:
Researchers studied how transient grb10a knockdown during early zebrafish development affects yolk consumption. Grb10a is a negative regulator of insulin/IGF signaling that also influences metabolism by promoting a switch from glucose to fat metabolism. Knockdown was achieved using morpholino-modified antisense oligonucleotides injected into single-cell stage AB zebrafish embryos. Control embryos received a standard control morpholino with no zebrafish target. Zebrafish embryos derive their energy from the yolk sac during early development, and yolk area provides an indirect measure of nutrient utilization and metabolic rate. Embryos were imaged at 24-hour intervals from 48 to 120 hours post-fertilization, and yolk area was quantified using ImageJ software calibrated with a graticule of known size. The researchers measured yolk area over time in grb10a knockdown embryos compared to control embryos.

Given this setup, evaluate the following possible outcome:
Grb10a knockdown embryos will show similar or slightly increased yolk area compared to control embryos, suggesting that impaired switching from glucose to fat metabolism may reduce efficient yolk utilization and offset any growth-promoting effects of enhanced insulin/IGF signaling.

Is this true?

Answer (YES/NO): NO